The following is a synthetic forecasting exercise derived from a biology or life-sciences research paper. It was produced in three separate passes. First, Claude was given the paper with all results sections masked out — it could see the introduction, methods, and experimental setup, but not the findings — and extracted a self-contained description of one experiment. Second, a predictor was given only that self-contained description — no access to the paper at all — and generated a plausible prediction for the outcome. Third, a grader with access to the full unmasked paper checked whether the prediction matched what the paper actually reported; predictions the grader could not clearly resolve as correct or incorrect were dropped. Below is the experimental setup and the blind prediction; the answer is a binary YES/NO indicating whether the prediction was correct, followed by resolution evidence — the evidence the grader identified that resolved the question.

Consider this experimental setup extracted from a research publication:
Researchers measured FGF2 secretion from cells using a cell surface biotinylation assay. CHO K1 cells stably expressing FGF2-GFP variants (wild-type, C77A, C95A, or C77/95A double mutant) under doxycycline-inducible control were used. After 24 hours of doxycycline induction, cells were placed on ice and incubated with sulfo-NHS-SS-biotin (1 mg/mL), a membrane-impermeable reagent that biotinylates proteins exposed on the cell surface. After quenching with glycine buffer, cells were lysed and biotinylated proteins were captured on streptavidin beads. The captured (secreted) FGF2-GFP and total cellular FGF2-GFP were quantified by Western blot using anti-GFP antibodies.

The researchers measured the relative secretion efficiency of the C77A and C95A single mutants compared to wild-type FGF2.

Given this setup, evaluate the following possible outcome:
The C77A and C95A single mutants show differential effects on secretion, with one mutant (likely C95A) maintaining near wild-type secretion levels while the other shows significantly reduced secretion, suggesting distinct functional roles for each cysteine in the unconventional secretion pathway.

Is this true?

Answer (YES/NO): NO